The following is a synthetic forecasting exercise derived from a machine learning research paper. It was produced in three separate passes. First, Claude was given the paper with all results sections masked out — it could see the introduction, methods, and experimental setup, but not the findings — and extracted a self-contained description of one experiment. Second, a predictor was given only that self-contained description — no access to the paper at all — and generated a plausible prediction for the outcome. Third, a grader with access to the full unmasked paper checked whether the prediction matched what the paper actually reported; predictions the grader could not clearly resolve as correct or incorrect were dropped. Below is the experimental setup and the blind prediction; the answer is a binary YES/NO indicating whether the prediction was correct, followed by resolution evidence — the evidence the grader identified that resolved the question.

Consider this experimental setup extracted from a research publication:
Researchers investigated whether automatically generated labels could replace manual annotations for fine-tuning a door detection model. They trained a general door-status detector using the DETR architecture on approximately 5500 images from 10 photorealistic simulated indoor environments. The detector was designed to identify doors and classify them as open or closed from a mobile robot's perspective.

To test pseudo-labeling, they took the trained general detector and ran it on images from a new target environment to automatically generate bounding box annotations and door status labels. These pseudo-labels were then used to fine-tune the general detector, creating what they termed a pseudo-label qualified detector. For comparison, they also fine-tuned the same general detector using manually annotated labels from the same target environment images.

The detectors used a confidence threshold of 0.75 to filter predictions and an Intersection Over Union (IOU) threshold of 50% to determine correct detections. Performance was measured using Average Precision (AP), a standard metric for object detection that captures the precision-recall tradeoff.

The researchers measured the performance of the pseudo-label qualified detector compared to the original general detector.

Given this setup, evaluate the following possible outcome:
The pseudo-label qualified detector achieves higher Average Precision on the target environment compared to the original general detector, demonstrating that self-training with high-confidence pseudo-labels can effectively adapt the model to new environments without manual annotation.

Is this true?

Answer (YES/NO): NO